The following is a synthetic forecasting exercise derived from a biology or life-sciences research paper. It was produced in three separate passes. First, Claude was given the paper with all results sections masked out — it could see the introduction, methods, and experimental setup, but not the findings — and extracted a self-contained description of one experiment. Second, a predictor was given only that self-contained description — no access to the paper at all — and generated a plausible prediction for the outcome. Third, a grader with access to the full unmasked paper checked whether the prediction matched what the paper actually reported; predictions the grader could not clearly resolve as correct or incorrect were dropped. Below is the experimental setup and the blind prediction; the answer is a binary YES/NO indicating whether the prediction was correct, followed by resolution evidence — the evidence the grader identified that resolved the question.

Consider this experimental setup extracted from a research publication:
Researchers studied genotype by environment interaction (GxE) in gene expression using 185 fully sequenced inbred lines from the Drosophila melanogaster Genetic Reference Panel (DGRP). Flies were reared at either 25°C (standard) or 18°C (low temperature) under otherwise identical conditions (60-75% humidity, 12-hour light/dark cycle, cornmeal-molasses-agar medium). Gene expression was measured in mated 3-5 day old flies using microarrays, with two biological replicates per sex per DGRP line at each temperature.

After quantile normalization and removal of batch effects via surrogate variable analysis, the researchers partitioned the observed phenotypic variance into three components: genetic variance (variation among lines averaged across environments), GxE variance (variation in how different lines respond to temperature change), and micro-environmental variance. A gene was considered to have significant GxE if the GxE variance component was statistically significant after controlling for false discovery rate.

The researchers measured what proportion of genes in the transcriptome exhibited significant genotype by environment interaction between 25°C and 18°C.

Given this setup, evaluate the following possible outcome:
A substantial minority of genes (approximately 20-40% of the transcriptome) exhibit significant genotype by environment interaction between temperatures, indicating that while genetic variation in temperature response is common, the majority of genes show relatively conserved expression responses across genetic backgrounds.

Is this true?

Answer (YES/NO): NO